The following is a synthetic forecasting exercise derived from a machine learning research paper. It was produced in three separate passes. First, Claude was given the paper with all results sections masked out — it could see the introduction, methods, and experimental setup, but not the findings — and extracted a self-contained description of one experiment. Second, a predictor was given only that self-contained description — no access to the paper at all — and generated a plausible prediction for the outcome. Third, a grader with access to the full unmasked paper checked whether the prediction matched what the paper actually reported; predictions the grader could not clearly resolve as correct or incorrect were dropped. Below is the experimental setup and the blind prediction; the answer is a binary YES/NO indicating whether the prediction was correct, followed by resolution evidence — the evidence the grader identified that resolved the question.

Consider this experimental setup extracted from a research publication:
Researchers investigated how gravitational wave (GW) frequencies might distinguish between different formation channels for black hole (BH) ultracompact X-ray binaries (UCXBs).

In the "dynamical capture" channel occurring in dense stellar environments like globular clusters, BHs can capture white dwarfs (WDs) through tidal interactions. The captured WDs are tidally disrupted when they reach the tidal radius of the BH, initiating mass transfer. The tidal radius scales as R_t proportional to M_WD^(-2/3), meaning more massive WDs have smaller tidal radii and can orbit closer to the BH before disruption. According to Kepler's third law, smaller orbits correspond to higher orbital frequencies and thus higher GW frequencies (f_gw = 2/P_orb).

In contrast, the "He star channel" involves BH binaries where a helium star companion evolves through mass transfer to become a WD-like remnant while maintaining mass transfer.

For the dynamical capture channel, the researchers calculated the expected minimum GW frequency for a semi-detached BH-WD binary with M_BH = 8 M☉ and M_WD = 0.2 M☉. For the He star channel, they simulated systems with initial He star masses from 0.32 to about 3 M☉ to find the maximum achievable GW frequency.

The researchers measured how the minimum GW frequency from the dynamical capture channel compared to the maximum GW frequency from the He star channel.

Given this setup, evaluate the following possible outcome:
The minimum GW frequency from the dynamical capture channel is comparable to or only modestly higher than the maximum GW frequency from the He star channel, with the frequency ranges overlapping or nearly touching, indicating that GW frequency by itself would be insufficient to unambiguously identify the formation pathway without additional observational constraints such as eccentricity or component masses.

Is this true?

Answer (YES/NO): NO